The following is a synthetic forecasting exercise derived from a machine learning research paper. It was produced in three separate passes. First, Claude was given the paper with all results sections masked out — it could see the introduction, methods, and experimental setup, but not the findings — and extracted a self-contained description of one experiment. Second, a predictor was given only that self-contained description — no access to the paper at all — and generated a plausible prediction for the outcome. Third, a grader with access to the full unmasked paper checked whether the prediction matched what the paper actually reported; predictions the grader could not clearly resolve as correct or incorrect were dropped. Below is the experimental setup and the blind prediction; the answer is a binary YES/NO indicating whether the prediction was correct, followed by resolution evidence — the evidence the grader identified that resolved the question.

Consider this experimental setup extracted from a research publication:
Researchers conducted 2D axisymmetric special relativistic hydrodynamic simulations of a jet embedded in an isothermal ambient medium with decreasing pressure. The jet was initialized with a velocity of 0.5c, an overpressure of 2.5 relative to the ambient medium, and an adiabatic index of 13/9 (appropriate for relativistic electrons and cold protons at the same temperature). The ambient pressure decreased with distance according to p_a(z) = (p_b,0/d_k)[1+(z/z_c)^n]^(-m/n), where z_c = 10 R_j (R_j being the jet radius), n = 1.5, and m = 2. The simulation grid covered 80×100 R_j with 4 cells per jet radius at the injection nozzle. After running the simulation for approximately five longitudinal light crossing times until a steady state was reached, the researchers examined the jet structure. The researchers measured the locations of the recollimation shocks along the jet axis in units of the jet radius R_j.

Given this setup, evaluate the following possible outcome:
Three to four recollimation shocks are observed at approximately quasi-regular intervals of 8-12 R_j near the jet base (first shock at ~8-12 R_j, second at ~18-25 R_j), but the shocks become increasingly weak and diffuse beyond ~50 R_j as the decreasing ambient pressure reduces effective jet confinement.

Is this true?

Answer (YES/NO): NO